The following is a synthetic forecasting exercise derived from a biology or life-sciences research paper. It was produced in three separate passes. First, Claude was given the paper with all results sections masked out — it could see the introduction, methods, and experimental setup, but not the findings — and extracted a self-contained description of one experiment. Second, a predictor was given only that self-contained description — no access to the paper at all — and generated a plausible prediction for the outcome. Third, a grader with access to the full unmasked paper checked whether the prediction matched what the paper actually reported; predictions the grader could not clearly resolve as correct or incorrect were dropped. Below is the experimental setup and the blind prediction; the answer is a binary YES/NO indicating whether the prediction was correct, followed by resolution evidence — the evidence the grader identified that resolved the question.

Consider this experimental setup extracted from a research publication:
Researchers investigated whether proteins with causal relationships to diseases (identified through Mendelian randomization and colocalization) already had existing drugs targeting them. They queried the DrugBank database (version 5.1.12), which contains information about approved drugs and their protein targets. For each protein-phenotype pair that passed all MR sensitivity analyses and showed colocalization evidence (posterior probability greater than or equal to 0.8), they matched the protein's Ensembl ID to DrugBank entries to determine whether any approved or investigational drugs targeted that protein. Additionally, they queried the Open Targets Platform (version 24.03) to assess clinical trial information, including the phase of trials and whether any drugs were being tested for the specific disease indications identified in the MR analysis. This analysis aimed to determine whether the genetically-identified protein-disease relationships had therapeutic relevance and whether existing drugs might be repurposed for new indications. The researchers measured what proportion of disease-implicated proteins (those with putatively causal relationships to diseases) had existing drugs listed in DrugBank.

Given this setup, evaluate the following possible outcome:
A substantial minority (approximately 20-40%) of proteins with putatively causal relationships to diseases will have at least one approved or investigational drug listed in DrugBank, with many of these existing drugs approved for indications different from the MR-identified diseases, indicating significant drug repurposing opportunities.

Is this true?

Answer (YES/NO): YES